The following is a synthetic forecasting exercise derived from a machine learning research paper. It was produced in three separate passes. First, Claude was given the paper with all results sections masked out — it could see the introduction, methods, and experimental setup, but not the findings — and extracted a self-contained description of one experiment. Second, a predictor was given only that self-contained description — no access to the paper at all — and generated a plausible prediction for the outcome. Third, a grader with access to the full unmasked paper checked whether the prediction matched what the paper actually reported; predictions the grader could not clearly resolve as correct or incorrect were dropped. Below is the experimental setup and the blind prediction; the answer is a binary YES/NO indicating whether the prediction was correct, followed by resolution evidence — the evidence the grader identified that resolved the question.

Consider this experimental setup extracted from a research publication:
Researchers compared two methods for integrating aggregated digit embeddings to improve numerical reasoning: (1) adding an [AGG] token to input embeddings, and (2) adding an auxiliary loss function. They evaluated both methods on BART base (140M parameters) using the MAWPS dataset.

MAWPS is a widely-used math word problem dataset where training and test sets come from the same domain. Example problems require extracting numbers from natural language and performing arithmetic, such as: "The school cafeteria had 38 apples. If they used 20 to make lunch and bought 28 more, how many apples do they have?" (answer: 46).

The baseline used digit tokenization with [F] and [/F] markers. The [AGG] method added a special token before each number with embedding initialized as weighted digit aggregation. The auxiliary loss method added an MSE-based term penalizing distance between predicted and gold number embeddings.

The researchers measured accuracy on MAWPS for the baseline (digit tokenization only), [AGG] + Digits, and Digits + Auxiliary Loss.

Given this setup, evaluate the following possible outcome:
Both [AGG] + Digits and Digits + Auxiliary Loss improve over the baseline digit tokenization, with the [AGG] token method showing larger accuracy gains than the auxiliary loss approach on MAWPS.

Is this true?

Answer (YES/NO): YES